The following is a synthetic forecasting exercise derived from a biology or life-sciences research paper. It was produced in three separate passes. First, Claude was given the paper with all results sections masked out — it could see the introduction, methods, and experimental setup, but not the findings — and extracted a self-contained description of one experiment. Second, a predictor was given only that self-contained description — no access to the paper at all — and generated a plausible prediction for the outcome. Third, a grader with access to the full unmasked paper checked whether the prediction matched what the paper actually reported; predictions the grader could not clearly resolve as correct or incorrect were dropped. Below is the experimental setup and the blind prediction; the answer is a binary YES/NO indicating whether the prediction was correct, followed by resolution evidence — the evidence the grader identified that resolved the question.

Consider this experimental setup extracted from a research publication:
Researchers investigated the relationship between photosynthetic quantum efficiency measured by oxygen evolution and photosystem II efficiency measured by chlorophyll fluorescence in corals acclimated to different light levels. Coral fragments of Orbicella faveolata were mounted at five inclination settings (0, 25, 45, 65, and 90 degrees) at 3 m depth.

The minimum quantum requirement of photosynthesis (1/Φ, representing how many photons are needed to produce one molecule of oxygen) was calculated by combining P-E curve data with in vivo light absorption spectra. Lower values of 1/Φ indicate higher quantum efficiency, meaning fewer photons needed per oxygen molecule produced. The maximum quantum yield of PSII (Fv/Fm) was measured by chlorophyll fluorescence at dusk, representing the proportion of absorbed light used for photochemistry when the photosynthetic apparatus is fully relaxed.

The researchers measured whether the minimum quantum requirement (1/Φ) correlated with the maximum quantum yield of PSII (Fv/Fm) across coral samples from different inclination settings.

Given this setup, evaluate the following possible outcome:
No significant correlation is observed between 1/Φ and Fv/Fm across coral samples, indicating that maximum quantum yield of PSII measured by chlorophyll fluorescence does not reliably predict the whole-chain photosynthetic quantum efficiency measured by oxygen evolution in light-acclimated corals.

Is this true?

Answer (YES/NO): NO